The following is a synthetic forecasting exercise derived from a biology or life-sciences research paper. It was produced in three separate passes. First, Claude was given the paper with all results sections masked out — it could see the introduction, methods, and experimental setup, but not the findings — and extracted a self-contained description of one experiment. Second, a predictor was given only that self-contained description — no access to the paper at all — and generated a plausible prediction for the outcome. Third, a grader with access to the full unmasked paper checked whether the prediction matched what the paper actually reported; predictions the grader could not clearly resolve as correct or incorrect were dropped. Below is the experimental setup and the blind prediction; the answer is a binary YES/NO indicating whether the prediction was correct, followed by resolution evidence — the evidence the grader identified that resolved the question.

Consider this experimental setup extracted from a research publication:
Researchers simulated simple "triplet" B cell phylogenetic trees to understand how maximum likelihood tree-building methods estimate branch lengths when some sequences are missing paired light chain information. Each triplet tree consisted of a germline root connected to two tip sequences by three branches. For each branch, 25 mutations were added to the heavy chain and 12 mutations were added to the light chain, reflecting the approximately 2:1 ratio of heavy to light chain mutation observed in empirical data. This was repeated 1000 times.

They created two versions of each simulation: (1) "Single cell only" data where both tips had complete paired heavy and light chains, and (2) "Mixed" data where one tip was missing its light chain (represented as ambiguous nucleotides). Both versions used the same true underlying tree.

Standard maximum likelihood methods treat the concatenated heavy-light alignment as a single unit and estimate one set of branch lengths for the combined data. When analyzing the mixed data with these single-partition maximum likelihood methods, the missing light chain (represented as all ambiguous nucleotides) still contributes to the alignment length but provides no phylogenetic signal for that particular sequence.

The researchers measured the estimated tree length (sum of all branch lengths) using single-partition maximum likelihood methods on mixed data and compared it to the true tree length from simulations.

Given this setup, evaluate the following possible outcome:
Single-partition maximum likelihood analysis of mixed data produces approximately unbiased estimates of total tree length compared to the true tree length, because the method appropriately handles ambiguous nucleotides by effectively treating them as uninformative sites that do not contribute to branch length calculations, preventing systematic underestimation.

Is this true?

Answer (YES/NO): NO